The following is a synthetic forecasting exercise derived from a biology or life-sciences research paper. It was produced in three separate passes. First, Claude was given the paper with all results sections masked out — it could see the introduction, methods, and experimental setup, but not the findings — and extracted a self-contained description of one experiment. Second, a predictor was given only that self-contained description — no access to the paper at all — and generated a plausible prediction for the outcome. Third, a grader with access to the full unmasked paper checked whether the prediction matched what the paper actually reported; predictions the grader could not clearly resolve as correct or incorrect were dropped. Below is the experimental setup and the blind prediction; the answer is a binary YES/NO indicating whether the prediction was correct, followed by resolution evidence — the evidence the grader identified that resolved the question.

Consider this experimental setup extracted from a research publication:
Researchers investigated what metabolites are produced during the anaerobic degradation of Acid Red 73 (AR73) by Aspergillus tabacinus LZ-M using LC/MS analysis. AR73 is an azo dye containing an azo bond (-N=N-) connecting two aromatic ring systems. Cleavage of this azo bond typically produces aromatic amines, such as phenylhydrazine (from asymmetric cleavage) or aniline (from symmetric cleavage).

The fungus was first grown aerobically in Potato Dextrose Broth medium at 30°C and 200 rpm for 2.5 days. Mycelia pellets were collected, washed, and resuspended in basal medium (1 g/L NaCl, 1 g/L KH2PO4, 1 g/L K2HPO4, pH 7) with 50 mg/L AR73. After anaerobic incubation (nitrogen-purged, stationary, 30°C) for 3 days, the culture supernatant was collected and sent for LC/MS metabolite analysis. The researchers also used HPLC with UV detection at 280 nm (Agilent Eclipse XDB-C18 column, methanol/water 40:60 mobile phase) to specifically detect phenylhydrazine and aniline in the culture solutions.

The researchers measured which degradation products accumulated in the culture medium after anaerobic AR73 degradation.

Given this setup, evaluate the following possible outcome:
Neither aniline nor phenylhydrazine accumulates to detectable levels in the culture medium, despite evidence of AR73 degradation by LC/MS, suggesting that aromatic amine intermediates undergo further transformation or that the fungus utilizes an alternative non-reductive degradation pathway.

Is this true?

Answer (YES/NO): NO